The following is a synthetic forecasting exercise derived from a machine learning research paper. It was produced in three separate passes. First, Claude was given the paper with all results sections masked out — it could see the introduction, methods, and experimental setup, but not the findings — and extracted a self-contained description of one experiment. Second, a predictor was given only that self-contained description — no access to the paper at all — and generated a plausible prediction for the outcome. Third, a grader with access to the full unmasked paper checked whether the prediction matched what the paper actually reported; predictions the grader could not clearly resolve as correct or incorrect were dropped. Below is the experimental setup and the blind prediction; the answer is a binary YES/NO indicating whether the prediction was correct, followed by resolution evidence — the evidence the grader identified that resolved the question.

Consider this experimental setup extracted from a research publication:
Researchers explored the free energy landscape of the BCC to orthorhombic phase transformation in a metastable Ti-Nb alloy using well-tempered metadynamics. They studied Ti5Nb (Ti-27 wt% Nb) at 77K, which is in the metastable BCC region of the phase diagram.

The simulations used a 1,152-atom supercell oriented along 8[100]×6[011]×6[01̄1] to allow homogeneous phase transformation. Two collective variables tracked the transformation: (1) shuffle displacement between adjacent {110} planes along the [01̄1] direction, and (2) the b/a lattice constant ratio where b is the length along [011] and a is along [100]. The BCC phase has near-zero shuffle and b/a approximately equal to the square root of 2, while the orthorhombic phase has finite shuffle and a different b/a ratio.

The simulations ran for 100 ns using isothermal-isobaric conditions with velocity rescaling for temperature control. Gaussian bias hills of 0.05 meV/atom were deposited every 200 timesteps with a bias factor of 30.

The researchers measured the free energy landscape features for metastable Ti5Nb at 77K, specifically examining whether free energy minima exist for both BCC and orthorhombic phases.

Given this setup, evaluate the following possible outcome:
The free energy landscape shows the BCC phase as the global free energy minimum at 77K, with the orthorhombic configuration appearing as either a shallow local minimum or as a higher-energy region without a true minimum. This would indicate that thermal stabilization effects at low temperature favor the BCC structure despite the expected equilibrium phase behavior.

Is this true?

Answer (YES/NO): NO